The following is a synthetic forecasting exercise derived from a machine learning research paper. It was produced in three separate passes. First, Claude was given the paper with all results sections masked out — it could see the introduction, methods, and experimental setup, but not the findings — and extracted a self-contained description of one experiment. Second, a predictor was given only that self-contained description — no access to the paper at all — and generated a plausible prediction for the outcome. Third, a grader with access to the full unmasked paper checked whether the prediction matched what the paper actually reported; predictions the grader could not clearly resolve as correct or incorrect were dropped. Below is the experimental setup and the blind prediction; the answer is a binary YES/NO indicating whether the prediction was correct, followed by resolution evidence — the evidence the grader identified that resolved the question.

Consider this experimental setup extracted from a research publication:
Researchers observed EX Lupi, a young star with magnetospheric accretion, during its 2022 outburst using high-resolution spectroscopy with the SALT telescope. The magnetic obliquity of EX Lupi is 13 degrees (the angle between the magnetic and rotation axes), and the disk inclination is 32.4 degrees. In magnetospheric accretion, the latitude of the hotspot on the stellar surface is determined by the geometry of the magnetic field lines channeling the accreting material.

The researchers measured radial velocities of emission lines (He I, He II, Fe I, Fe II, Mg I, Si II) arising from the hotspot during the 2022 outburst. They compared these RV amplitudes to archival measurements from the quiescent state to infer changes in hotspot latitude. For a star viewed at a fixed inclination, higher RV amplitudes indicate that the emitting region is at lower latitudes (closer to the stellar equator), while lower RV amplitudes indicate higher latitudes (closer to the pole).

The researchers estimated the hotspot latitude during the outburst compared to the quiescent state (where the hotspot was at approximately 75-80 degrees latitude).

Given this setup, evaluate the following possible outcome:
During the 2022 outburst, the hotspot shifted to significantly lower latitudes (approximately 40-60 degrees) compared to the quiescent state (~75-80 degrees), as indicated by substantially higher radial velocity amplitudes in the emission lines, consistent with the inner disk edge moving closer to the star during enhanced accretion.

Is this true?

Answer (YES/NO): NO